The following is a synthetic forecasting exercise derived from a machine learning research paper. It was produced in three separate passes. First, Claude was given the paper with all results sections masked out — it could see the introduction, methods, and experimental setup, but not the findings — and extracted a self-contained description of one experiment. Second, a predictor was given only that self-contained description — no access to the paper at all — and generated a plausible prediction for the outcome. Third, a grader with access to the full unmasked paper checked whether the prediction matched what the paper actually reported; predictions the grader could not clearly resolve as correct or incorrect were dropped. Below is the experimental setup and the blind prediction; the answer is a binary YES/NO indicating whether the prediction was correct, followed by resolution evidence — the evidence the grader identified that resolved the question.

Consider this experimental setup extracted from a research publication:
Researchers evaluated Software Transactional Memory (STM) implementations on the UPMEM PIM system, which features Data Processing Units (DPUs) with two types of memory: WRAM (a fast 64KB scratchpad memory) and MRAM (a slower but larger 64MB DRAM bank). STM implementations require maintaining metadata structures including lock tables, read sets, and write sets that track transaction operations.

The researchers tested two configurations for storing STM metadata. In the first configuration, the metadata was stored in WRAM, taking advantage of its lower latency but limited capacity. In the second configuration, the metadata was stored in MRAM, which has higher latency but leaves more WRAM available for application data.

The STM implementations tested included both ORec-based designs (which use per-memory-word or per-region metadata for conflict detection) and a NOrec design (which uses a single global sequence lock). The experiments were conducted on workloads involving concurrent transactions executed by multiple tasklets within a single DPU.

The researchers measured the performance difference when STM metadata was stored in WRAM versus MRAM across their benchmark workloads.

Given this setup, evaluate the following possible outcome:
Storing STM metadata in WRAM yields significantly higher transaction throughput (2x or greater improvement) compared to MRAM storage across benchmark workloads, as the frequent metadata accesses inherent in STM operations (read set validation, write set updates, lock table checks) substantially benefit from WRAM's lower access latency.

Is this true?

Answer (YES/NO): NO